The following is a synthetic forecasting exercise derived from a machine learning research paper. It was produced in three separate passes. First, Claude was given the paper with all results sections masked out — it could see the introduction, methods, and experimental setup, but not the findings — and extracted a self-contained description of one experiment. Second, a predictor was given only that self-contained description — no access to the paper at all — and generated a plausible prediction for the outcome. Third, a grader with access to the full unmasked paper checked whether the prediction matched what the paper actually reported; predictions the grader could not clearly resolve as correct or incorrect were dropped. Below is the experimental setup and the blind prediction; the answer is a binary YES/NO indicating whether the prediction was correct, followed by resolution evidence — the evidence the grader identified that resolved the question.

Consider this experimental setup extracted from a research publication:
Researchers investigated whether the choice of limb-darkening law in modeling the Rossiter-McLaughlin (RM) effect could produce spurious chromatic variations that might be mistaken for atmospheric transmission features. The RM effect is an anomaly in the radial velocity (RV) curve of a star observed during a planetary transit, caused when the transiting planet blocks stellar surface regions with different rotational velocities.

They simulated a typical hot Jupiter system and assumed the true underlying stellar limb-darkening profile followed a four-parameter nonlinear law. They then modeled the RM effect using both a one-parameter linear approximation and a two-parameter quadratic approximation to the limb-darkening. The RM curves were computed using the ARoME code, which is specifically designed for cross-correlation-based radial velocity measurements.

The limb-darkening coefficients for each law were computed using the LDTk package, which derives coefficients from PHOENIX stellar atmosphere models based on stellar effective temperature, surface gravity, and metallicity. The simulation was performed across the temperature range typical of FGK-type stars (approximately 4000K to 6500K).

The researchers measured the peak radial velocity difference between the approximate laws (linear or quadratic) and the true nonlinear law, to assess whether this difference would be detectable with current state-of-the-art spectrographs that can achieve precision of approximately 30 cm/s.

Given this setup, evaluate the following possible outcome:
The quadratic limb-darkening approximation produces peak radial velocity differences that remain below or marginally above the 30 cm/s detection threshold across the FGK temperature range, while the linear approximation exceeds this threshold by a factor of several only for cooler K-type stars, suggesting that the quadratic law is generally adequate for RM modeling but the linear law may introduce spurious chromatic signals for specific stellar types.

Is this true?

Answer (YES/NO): NO